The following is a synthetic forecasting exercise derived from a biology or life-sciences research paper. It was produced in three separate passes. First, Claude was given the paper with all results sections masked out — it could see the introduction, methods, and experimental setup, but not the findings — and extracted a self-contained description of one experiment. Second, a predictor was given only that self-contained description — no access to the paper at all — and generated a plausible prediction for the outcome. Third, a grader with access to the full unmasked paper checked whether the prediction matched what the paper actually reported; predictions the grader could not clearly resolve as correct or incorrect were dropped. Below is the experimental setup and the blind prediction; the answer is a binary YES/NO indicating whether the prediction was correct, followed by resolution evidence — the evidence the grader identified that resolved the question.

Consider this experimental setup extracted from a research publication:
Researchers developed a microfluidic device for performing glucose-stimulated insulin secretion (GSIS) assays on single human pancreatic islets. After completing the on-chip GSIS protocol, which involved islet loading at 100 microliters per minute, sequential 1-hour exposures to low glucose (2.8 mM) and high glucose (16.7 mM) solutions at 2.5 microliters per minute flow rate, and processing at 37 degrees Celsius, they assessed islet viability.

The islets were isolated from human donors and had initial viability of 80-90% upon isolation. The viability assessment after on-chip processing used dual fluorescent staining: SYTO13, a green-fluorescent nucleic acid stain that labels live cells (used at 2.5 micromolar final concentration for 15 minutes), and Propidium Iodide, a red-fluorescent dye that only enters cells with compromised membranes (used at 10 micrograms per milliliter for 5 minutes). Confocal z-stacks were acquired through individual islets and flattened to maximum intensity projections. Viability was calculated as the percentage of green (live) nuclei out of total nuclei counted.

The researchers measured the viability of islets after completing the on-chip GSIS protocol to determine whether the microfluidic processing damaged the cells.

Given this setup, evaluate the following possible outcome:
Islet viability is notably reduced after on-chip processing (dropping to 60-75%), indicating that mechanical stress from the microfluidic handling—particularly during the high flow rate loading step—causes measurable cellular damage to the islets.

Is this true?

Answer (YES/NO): NO